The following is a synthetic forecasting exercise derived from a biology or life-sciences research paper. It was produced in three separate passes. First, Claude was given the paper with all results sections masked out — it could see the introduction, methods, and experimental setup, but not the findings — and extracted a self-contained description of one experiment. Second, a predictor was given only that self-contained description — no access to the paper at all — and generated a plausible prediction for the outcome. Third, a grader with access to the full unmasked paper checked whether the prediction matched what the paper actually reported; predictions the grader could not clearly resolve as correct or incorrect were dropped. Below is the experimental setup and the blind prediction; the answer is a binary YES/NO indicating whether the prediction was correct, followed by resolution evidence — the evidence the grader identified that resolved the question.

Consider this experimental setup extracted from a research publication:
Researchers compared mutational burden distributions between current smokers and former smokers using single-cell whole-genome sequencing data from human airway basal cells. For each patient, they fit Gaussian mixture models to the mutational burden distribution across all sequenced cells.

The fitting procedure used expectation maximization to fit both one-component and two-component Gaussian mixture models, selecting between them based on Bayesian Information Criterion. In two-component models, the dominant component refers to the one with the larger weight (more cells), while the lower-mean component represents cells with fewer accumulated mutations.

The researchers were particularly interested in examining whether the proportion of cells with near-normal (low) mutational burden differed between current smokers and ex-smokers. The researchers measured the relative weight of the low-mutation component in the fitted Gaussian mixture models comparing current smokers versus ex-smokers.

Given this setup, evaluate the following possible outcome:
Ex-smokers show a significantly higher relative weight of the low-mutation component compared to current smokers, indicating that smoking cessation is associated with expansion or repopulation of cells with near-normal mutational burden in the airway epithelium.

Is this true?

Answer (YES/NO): YES